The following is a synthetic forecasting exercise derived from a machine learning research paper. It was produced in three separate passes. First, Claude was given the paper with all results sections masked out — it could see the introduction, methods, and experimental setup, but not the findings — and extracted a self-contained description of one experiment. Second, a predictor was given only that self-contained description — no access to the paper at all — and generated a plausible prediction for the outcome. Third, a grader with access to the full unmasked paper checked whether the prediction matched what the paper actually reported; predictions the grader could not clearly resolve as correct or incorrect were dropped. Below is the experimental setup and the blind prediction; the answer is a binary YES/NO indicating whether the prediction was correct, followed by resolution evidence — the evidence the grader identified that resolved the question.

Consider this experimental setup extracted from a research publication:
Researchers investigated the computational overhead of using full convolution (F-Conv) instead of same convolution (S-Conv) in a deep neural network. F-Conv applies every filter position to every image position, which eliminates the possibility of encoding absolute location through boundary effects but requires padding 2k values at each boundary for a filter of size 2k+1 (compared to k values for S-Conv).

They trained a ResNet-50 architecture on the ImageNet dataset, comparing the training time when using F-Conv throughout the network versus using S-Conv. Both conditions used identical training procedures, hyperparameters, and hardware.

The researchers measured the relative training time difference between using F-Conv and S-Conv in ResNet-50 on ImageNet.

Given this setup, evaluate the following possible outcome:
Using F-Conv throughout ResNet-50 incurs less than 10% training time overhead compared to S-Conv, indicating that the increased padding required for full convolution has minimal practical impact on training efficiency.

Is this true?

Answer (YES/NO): NO